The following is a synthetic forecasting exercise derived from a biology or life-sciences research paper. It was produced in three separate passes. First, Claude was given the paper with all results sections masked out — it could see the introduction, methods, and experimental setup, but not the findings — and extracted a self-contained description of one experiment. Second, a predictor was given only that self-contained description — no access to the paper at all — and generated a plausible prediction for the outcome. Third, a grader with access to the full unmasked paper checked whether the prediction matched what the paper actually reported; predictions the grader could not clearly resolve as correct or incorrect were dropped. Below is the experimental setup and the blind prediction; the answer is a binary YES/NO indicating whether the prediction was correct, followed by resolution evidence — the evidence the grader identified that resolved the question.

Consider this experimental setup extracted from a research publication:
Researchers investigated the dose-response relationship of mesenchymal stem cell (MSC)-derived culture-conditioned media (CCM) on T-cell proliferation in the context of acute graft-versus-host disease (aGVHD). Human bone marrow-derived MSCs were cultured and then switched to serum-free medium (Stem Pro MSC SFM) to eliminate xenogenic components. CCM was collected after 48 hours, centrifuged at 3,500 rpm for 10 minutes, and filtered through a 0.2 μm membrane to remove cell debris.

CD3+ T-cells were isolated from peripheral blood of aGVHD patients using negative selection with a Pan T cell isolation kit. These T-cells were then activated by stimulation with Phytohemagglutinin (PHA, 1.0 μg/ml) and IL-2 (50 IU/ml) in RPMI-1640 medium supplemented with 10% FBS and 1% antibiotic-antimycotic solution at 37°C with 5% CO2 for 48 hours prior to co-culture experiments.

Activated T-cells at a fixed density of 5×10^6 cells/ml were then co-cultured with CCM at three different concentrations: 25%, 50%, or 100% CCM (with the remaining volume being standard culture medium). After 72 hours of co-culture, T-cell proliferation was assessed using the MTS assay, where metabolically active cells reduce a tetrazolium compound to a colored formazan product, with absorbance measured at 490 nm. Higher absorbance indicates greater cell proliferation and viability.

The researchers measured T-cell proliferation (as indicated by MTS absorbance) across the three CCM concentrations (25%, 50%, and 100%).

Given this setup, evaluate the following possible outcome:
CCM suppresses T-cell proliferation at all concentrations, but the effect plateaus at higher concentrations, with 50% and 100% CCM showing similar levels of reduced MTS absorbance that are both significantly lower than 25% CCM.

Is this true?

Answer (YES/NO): NO